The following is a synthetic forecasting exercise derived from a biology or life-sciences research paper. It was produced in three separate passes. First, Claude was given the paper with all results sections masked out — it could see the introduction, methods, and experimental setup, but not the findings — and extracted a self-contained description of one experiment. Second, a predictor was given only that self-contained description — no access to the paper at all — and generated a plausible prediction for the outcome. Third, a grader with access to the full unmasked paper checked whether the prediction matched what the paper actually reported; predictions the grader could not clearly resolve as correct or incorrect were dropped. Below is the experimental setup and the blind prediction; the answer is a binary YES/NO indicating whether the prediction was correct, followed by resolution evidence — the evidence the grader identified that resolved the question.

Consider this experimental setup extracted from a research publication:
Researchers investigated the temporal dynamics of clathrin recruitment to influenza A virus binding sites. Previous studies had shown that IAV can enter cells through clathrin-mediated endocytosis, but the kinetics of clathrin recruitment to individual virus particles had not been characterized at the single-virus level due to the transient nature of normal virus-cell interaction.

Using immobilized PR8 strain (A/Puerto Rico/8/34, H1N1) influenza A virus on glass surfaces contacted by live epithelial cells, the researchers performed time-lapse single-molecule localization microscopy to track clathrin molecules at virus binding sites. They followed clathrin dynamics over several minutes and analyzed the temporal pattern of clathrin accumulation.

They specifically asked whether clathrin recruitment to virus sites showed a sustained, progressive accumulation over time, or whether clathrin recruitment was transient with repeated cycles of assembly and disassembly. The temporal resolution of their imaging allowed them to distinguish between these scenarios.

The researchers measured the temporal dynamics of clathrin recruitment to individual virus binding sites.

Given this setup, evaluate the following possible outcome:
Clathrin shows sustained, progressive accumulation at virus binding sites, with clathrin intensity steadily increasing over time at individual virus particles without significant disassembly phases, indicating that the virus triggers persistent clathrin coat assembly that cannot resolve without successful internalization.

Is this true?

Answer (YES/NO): NO